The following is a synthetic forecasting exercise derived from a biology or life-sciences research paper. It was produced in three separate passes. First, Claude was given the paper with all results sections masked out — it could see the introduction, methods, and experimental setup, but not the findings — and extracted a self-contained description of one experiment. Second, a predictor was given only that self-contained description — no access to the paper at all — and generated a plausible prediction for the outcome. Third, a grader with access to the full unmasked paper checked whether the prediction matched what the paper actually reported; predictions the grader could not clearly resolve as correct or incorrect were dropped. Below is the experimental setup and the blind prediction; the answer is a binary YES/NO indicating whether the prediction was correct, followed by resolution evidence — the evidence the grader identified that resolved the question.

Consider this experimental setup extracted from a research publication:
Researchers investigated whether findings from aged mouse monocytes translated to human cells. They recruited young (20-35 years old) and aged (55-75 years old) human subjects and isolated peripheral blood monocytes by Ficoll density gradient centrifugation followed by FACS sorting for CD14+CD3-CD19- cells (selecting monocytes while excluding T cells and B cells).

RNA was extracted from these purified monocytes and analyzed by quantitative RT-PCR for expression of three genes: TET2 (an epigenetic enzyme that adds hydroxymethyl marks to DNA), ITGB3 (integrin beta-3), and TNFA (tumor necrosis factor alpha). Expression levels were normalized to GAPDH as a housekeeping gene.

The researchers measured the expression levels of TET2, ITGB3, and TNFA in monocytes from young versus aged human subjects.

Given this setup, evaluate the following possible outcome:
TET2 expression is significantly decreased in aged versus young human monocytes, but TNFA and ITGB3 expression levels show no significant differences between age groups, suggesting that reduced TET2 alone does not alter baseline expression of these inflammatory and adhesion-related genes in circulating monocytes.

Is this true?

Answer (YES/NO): NO